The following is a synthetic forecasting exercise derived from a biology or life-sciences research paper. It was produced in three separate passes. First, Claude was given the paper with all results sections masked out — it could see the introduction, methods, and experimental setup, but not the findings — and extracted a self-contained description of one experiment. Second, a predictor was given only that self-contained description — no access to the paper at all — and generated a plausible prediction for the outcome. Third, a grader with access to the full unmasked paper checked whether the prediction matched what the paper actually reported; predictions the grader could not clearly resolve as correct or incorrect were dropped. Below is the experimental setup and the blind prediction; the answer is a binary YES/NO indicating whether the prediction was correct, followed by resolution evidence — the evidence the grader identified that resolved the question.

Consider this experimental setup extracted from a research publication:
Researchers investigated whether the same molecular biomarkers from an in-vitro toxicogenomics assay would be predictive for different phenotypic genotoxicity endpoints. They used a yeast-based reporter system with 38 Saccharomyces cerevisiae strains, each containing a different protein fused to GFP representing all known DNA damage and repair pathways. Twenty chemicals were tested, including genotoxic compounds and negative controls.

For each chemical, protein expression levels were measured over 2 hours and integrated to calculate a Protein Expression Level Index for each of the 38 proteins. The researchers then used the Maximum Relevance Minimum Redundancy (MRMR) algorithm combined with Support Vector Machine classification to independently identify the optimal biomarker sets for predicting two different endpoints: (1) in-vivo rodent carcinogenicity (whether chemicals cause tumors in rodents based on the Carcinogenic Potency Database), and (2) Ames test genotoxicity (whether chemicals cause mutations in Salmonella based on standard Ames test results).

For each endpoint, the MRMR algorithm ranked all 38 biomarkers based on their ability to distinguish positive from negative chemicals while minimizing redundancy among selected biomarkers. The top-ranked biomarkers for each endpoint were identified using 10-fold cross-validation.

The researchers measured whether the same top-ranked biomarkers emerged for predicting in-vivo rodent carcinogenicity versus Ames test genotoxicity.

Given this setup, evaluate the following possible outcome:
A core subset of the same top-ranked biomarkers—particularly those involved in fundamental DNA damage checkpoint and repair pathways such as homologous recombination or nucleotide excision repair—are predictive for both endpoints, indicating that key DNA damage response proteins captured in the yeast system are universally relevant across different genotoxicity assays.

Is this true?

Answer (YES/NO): NO